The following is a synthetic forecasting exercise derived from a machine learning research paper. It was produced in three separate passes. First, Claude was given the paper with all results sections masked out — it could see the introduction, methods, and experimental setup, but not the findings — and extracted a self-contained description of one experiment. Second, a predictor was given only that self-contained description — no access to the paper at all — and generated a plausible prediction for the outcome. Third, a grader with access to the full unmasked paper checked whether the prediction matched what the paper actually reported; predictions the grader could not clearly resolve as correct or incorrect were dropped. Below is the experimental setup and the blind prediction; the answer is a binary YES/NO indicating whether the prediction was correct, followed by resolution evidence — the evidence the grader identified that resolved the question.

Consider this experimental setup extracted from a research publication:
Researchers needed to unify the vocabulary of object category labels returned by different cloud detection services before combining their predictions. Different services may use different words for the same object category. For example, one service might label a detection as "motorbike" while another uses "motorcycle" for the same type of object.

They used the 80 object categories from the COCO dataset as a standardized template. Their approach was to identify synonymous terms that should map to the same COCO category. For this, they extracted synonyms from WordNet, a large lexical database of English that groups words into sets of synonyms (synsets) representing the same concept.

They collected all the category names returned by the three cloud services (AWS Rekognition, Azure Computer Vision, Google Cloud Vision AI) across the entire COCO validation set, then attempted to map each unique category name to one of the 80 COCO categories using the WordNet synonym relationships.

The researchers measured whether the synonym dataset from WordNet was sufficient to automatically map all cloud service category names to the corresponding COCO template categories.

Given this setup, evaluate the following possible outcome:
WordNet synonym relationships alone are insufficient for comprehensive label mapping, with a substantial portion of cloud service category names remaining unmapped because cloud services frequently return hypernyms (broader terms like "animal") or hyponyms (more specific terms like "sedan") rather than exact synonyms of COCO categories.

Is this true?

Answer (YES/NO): NO